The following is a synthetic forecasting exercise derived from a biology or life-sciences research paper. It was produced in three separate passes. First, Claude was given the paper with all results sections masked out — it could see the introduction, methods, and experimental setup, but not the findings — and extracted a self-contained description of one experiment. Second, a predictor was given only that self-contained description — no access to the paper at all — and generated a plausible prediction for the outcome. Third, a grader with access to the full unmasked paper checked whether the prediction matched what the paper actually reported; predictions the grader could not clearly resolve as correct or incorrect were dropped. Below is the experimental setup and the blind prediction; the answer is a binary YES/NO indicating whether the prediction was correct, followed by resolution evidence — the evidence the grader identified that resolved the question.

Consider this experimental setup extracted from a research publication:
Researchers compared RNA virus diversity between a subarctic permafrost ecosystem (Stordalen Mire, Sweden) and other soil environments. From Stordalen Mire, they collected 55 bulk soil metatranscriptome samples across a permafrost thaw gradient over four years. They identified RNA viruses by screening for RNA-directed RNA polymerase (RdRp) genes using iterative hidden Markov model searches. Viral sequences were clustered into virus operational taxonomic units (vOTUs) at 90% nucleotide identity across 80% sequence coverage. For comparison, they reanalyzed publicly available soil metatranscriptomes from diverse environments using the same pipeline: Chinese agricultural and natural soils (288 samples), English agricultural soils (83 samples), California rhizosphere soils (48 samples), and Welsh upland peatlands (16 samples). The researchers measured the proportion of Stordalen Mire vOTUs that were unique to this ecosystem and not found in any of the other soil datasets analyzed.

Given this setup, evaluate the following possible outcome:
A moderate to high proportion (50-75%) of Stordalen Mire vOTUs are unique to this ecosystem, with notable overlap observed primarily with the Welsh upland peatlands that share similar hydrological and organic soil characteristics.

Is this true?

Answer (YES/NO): NO